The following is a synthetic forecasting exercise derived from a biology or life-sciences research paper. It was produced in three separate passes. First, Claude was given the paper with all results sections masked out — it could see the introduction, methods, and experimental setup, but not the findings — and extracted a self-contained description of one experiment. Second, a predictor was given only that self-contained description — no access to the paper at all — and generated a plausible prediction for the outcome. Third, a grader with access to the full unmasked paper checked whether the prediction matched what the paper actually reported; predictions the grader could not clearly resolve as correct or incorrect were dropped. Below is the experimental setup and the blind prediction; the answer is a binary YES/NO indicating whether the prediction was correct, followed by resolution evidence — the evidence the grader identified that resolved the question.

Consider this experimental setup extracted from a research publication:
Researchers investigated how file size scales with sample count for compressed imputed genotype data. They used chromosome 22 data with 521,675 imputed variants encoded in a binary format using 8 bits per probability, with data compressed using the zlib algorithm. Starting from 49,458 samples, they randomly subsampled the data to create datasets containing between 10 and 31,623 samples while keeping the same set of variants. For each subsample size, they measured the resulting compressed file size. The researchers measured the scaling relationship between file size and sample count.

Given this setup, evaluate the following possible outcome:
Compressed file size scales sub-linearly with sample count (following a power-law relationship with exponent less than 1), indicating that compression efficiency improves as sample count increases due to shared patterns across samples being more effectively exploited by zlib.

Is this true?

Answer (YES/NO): NO